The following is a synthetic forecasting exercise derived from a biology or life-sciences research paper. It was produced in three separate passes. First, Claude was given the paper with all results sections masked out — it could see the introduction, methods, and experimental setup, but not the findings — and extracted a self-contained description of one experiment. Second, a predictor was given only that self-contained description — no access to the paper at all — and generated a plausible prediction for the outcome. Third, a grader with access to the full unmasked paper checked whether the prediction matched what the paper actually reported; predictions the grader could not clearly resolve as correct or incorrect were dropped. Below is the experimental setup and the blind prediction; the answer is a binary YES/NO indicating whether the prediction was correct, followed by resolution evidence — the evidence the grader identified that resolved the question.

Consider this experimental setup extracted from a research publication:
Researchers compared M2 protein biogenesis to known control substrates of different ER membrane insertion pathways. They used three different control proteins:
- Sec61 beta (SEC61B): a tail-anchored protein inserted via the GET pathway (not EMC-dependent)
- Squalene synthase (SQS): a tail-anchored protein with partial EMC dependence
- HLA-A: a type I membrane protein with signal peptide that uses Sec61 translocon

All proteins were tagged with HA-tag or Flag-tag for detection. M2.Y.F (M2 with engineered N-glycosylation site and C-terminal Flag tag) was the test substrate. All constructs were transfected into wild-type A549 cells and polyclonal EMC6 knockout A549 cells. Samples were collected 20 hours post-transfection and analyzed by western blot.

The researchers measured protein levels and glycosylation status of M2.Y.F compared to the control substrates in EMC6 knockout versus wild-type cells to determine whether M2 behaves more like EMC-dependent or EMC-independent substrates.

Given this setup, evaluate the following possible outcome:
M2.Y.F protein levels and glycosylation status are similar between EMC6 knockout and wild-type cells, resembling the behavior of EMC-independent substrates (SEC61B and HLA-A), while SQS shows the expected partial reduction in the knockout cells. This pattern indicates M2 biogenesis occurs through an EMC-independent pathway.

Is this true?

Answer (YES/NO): NO